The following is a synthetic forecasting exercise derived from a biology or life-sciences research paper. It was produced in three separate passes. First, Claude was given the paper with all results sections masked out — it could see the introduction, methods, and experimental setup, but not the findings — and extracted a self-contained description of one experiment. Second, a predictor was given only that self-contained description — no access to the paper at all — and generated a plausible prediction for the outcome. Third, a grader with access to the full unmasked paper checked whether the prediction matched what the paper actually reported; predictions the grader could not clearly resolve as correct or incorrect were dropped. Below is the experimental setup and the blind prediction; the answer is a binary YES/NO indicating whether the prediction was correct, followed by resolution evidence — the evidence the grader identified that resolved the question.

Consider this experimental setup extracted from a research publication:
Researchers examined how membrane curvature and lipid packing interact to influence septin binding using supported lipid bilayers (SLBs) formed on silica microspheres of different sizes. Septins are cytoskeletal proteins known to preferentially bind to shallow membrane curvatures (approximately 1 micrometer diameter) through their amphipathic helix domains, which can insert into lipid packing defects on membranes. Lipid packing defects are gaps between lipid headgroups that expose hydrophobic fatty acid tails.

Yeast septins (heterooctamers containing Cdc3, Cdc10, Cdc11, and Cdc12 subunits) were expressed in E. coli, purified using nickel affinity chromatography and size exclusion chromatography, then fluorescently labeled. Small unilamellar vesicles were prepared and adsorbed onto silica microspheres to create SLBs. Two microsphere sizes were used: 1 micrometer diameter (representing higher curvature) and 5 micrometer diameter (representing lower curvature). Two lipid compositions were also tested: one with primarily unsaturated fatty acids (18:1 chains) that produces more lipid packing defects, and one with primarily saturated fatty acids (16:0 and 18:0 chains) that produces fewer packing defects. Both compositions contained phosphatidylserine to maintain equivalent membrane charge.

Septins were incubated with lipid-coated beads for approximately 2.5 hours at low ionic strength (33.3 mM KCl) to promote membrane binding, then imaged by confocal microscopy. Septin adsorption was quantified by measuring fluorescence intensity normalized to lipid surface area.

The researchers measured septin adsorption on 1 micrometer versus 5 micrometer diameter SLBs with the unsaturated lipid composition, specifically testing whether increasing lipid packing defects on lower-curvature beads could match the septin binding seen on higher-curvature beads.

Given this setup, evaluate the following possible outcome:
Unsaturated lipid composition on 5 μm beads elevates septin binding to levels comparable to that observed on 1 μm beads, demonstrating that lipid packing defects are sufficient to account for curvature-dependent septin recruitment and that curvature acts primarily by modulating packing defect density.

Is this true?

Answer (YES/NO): NO